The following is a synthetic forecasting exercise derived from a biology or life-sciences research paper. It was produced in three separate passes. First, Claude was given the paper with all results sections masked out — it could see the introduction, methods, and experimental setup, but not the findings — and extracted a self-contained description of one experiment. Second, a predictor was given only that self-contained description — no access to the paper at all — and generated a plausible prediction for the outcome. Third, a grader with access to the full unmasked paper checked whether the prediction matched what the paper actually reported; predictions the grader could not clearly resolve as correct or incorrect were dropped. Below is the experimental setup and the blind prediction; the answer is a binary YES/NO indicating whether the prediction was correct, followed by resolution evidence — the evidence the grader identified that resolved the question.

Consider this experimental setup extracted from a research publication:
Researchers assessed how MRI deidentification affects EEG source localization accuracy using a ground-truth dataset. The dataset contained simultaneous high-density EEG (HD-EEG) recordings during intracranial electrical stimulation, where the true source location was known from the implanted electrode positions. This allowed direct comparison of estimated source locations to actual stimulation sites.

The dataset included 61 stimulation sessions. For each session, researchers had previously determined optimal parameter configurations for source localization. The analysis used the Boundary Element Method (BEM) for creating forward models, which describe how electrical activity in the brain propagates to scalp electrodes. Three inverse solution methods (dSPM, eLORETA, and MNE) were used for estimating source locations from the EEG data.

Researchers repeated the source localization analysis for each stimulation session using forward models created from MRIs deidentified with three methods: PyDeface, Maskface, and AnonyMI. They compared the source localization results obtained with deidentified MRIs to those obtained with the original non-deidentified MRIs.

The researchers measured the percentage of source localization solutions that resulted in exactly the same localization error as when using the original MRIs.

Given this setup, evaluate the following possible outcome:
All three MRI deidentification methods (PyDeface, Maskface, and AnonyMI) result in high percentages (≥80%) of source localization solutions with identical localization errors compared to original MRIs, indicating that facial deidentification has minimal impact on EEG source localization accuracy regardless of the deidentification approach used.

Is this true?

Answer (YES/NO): YES